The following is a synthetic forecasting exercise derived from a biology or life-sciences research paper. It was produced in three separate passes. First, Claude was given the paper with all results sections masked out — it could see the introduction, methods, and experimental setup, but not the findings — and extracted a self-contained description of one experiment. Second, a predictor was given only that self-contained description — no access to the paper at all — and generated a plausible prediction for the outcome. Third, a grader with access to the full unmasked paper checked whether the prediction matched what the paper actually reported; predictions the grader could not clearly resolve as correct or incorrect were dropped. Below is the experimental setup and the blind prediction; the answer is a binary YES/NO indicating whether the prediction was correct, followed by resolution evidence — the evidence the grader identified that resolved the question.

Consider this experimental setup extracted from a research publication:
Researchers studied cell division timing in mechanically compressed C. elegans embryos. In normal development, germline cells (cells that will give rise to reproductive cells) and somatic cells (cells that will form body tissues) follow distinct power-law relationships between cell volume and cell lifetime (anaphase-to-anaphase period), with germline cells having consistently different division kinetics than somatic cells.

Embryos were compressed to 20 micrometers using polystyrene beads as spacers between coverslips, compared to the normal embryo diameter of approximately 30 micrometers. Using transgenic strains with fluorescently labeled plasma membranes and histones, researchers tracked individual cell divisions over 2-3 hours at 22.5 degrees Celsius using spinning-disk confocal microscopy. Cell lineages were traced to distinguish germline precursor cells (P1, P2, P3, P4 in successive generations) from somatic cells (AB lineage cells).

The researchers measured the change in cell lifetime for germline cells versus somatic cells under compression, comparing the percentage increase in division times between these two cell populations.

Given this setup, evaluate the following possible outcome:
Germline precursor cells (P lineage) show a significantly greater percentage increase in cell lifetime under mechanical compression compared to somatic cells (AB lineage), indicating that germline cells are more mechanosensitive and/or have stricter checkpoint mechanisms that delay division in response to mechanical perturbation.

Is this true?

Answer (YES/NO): NO